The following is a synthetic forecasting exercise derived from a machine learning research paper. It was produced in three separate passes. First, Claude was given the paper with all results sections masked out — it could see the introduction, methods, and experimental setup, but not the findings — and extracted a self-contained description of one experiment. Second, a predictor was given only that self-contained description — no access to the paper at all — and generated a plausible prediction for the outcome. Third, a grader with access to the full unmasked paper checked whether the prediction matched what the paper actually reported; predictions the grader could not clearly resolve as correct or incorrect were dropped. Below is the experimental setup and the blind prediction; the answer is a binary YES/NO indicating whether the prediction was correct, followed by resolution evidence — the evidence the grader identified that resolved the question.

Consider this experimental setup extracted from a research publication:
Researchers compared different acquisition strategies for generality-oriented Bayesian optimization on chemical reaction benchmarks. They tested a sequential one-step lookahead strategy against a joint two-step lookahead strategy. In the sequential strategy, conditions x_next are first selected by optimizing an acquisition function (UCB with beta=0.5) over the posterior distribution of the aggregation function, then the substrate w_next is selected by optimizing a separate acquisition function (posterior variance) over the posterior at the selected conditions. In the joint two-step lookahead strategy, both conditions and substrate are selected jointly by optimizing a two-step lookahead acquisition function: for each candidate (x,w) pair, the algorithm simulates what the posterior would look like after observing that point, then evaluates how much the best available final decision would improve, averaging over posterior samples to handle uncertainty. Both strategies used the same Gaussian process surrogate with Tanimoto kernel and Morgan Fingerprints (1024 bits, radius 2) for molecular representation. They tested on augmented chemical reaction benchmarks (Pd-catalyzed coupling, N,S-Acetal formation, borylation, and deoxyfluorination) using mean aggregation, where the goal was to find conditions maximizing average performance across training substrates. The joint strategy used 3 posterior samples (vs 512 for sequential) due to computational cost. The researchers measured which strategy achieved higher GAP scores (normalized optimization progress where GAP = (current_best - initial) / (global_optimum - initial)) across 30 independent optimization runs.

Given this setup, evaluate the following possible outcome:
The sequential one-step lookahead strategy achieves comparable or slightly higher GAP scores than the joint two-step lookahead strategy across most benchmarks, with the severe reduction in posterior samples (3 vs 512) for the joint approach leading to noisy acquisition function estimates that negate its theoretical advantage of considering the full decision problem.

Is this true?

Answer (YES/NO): NO